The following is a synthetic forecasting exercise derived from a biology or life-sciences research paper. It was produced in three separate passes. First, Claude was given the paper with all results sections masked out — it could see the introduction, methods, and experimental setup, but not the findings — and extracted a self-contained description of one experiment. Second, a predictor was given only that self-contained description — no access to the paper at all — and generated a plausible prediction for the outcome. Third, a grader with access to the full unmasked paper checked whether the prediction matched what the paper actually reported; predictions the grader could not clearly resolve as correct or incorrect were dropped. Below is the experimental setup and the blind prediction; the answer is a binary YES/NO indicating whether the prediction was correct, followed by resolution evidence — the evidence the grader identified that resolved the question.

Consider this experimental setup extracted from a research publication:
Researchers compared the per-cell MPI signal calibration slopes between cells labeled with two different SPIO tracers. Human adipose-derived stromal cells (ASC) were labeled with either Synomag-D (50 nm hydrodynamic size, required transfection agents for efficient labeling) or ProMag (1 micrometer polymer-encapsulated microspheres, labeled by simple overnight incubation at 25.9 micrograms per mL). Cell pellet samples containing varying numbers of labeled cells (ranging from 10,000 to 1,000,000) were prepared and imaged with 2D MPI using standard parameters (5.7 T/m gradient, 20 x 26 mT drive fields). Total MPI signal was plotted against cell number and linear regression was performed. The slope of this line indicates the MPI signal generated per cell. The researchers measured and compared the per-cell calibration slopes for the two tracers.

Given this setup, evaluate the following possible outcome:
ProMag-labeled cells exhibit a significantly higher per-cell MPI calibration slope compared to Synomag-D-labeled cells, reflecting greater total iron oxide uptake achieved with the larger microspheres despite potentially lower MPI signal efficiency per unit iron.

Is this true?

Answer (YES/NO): YES